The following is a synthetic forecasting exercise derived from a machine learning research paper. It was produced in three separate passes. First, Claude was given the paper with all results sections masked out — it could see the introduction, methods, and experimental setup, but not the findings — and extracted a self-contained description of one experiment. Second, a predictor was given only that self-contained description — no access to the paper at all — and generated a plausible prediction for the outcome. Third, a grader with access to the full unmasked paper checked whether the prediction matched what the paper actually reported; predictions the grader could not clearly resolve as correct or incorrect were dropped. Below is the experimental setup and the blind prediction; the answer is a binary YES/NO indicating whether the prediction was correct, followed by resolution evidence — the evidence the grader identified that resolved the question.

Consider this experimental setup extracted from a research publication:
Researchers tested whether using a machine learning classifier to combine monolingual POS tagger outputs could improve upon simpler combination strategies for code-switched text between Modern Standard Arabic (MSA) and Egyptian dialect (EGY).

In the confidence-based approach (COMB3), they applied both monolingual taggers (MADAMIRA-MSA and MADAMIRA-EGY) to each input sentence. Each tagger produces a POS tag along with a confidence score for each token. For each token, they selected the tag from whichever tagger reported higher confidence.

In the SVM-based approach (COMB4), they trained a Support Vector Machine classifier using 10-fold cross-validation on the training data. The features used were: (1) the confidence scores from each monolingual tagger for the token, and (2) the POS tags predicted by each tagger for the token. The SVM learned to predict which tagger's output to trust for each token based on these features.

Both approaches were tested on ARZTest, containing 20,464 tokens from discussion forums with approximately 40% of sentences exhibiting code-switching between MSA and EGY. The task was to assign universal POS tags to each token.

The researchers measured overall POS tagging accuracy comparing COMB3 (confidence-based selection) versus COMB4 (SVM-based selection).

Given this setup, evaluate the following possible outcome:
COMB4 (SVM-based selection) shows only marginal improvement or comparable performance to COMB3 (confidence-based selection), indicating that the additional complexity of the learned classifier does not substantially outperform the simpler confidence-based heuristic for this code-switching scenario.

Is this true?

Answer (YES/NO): NO